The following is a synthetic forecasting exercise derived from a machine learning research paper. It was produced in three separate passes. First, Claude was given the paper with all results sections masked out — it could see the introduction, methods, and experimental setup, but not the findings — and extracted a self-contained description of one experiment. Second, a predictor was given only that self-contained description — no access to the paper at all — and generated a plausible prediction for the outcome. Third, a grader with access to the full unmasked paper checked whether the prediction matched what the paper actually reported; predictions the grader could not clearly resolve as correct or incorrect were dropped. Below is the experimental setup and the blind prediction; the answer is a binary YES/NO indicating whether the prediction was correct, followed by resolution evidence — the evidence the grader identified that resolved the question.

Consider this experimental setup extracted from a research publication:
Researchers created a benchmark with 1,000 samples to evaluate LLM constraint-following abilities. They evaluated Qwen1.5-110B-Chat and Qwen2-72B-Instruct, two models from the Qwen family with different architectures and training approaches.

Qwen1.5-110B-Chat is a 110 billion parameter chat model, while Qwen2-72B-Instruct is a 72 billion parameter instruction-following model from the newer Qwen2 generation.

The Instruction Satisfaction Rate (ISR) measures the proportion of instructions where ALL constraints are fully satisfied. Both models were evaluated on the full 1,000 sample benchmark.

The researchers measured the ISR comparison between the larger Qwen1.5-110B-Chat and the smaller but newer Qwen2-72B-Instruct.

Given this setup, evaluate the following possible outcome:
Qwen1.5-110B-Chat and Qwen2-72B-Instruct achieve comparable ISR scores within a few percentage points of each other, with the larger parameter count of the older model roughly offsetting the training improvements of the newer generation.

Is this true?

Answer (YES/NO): NO